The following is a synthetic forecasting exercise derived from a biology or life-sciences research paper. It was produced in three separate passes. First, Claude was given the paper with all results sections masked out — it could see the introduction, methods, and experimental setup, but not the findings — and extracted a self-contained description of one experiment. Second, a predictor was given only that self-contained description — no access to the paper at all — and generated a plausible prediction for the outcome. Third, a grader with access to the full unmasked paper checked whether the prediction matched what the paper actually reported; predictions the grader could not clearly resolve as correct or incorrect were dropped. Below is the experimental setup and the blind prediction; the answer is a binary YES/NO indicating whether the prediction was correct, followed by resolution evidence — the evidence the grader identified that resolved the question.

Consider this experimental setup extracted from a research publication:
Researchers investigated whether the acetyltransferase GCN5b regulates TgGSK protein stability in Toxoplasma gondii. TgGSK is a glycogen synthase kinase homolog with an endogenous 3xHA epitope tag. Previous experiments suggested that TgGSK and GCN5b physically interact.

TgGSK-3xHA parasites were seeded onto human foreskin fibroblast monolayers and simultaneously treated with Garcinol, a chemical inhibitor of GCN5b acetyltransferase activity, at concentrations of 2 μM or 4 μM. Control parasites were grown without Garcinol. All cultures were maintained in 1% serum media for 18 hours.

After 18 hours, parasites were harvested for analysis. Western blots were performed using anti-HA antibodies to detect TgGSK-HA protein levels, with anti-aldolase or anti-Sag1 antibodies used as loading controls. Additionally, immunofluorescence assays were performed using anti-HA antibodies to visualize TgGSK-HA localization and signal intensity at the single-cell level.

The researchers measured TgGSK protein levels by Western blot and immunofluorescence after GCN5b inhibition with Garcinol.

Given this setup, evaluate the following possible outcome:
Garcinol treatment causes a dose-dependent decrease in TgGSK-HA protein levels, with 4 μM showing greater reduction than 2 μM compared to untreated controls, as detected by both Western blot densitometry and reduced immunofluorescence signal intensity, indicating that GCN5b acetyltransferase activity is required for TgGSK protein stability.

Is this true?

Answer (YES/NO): YES